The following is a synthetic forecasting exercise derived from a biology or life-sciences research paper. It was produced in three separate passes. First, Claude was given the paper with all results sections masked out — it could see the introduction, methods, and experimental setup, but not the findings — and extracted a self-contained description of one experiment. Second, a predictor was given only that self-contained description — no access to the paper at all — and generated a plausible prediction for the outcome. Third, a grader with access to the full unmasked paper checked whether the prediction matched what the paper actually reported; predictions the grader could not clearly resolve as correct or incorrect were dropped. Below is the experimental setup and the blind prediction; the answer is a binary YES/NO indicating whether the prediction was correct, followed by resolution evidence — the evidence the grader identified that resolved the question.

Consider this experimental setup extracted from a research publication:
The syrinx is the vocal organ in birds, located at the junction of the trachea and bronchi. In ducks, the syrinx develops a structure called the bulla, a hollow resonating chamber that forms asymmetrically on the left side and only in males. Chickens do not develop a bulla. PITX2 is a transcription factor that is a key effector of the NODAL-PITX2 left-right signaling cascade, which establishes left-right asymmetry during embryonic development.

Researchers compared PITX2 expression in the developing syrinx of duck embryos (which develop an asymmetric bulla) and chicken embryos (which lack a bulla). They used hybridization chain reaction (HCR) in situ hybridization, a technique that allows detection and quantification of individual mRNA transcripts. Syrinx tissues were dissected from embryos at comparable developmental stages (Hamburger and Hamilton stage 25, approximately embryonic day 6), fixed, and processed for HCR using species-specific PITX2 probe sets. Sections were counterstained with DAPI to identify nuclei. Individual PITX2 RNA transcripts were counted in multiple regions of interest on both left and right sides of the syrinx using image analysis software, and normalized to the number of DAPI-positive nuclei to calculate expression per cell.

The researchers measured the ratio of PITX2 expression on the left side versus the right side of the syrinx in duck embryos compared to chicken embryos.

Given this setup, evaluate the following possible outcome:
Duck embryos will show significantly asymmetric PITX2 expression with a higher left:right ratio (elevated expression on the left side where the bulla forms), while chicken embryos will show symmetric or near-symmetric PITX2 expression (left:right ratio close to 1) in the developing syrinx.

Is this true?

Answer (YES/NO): YES